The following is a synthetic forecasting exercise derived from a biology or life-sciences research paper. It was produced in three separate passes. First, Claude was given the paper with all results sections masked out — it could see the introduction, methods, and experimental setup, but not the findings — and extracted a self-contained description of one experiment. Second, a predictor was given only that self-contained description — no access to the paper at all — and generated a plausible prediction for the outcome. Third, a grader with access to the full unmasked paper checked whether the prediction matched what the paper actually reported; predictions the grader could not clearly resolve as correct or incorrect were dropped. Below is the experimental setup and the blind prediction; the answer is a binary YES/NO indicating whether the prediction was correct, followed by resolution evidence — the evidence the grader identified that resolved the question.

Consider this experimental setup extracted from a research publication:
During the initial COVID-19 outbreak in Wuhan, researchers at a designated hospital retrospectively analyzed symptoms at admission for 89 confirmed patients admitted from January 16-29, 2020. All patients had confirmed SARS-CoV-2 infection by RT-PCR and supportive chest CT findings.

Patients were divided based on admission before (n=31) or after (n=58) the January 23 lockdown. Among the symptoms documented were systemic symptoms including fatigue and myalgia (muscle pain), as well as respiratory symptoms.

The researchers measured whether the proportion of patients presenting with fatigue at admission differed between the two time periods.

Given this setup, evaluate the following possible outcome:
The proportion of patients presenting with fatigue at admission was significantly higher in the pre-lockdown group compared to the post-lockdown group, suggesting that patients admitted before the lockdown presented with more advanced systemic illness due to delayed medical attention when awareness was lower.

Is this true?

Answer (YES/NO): YES